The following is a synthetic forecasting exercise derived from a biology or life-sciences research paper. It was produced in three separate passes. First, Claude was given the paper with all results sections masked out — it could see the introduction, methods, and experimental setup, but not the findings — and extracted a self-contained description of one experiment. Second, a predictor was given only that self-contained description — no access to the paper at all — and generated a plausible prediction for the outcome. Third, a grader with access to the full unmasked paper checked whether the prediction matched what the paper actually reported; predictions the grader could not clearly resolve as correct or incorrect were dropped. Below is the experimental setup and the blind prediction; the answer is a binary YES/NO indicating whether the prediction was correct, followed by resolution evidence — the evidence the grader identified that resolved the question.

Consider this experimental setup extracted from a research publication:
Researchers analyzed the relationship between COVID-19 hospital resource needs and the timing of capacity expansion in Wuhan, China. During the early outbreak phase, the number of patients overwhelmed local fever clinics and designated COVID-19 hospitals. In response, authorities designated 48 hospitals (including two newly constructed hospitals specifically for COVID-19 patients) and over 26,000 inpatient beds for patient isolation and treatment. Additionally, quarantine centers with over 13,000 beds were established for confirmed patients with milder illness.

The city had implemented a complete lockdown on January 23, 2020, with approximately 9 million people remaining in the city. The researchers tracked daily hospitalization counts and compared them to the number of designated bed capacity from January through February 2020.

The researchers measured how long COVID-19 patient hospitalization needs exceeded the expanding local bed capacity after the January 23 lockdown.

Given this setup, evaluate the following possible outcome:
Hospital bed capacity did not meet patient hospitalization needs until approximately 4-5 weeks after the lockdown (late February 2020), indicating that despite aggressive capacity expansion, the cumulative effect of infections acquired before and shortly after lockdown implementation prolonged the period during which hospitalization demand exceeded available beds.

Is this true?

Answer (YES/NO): YES